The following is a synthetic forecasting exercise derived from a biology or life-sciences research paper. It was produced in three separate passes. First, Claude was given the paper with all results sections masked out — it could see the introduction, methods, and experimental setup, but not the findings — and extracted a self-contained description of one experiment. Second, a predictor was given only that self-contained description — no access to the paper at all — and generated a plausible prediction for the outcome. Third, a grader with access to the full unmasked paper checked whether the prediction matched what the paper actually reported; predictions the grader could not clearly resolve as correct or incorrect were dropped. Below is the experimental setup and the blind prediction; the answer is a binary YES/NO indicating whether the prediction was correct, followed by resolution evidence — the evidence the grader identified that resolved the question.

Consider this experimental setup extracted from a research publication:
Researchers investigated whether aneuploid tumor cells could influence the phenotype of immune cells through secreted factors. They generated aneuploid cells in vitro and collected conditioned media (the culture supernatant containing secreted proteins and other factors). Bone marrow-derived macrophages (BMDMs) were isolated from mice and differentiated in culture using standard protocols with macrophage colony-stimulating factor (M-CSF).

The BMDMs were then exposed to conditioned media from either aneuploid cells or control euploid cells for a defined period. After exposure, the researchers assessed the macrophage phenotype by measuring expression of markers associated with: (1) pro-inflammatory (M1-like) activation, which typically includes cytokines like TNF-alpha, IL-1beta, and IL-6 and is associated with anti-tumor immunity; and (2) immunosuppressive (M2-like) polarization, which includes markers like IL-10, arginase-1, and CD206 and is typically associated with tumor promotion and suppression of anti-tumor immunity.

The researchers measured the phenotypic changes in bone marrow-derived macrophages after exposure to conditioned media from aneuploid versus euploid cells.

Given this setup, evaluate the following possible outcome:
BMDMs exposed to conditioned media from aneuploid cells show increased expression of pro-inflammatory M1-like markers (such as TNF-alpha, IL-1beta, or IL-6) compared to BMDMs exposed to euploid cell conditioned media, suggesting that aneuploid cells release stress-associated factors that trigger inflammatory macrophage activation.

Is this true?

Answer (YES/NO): YES